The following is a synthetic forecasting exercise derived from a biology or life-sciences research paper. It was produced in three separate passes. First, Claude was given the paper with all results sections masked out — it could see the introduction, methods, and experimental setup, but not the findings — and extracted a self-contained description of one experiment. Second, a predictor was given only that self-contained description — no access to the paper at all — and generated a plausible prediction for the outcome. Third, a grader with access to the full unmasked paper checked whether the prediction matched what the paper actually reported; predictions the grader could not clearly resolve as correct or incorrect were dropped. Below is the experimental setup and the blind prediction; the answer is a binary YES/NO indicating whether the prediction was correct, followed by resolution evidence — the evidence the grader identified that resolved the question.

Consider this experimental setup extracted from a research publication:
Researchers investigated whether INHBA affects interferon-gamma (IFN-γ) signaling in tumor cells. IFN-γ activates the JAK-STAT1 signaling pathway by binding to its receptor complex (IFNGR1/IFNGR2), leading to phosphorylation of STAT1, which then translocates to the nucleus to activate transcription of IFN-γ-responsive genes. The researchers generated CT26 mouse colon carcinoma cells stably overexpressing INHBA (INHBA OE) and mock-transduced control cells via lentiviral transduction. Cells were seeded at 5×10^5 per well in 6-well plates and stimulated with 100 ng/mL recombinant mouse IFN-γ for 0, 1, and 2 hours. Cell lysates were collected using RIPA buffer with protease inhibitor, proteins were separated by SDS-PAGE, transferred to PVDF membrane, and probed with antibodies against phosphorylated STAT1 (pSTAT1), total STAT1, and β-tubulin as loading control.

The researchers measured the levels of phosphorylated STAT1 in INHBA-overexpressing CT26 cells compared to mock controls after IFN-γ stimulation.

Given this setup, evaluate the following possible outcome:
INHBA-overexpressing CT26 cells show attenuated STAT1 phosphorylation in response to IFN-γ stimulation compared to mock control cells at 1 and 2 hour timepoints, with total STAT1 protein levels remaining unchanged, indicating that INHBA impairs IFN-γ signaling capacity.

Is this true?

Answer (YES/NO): YES